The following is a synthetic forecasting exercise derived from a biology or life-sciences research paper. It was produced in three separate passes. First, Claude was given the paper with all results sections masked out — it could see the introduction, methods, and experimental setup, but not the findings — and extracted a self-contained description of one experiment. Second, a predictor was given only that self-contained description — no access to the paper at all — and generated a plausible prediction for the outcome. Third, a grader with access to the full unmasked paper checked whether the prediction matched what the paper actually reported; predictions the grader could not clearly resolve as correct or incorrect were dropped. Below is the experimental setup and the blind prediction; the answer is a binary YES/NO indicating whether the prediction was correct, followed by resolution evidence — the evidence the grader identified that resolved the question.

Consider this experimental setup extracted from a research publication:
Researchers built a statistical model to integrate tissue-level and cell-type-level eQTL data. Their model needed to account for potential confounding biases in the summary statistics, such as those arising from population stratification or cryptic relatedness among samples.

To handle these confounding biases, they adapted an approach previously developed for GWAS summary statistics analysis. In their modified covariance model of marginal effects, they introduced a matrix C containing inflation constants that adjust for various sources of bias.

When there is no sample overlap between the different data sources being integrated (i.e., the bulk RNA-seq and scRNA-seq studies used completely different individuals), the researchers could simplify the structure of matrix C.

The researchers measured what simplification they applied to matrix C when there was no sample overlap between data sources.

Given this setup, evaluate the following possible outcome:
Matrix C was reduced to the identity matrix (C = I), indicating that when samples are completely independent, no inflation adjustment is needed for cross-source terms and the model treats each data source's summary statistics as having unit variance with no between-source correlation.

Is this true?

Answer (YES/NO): NO